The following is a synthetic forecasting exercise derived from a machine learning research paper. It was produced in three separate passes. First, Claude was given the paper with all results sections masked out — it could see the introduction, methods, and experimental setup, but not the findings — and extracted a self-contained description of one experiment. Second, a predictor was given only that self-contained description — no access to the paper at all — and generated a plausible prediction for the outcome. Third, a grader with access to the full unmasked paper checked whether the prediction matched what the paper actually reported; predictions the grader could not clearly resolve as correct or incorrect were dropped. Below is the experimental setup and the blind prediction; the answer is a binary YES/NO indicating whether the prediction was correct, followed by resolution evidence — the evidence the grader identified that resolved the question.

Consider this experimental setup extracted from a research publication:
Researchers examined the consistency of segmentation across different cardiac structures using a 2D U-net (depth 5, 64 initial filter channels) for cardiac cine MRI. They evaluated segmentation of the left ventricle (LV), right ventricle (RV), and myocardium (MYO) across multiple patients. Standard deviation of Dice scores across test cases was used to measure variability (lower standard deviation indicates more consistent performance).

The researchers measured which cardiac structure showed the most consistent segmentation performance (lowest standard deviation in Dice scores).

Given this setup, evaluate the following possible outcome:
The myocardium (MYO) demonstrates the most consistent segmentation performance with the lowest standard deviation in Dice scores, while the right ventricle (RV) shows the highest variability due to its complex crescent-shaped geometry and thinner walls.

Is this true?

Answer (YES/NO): NO